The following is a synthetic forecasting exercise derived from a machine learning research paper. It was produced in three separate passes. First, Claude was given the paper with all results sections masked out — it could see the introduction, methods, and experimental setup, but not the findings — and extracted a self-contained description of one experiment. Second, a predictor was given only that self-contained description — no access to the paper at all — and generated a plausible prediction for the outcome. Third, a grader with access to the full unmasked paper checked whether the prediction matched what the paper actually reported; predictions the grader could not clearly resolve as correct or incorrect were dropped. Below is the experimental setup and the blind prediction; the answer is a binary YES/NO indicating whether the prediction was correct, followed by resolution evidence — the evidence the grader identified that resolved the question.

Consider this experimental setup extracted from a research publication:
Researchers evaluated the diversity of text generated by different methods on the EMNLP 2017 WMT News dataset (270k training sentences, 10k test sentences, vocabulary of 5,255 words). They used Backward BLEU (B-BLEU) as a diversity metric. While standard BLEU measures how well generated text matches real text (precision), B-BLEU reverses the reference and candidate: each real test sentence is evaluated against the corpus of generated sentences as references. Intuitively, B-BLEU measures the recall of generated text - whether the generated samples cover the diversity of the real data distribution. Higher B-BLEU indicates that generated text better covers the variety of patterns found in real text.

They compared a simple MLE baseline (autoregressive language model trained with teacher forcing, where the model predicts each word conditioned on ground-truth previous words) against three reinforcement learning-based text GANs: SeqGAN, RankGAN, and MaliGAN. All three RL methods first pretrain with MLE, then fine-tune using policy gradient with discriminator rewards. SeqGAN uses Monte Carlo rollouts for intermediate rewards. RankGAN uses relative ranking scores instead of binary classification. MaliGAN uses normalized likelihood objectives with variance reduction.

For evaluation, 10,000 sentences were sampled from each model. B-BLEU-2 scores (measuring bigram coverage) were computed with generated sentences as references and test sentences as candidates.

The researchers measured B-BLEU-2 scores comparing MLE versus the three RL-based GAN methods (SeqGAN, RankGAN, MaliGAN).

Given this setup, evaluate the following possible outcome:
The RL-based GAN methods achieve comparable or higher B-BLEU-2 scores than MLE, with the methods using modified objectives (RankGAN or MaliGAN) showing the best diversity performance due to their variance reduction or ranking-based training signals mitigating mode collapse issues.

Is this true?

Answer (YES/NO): NO